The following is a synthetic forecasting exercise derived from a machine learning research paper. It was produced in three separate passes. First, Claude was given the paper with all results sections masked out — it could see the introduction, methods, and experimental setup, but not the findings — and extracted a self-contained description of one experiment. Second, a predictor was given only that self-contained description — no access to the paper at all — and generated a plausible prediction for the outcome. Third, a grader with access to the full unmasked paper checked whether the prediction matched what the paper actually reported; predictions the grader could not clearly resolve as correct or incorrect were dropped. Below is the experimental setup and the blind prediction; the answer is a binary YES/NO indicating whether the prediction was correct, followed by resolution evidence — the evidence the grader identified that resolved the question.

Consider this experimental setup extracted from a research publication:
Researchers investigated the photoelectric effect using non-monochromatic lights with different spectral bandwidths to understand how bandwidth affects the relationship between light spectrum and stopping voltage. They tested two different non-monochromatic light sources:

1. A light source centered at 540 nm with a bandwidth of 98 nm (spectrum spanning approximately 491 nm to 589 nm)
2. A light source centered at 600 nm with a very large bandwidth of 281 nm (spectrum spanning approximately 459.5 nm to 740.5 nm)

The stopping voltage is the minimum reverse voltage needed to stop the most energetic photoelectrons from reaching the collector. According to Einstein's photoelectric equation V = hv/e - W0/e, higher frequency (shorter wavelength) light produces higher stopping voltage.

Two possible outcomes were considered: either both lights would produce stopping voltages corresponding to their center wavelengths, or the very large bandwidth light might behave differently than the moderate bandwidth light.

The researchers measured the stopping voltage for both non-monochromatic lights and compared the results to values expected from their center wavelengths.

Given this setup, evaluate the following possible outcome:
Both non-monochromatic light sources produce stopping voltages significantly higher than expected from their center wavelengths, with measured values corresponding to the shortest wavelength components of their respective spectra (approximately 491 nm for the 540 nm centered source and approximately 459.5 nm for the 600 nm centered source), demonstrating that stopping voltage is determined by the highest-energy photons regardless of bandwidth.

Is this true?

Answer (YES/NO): NO